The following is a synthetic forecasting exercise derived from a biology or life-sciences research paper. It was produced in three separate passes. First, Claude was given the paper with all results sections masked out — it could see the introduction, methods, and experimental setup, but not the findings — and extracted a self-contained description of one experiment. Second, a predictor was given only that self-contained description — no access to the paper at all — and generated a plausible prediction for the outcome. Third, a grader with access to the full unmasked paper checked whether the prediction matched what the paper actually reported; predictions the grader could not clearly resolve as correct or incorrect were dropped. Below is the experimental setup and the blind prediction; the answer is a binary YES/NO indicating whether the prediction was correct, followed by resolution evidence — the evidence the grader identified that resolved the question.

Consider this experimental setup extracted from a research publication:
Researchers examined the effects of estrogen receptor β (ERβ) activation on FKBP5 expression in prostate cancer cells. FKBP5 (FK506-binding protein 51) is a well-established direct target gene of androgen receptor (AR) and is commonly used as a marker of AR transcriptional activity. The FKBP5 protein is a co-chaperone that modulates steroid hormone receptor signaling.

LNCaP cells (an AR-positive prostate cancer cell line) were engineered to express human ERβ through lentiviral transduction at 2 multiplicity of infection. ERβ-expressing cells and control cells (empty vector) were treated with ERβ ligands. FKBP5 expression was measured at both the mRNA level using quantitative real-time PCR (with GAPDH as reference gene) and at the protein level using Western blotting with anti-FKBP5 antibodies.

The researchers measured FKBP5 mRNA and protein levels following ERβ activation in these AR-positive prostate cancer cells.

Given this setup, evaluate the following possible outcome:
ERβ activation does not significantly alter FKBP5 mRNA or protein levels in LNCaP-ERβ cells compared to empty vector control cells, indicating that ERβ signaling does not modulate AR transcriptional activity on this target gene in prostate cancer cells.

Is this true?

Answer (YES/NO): NO